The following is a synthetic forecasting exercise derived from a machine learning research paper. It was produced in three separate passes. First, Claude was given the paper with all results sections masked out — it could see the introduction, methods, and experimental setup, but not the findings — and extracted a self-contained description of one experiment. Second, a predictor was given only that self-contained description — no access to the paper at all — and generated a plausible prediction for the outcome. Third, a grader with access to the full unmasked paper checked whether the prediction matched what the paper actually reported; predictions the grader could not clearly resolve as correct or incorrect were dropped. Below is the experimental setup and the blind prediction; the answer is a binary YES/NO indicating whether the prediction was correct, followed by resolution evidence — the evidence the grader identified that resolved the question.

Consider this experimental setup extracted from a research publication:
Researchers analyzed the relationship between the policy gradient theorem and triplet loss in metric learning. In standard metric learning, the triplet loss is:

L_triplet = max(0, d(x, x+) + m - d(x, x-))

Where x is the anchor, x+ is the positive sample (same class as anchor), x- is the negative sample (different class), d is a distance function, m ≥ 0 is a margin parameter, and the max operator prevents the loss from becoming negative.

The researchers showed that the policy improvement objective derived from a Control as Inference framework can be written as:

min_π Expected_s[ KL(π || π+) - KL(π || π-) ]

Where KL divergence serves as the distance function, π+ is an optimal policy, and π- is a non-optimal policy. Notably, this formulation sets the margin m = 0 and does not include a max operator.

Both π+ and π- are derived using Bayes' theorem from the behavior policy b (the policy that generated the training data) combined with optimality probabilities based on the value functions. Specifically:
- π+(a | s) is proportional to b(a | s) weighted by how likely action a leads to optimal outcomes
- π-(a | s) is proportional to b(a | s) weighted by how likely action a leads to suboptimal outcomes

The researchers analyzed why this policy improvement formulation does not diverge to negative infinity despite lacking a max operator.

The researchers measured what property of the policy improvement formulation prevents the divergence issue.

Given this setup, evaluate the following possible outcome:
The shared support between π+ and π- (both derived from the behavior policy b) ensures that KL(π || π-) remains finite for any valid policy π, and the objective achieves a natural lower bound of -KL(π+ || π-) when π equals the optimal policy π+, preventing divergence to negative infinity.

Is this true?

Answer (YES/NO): NO